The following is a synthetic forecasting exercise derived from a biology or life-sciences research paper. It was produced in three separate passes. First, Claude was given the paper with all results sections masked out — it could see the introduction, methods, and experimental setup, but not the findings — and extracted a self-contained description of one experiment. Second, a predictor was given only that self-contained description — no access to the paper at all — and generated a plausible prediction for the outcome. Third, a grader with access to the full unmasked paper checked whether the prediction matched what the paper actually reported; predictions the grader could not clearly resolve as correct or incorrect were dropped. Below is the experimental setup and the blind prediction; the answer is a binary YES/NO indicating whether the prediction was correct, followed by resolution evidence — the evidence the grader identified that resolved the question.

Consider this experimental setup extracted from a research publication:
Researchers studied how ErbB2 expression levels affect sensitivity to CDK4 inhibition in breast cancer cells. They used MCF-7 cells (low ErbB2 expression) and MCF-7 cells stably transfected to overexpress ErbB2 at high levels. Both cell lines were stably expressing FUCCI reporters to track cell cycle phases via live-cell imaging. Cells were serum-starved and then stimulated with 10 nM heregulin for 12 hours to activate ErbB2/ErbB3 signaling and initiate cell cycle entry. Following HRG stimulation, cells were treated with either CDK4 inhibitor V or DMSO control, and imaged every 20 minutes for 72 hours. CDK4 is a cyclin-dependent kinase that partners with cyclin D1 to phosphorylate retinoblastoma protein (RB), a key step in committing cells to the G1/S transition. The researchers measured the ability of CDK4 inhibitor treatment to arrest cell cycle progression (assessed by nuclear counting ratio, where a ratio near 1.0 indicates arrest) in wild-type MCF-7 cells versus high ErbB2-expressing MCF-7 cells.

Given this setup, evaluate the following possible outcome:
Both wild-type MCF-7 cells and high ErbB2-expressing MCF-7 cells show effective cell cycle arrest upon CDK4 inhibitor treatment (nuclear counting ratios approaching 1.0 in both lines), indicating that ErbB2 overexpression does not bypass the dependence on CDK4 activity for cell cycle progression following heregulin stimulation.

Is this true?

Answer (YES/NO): NO